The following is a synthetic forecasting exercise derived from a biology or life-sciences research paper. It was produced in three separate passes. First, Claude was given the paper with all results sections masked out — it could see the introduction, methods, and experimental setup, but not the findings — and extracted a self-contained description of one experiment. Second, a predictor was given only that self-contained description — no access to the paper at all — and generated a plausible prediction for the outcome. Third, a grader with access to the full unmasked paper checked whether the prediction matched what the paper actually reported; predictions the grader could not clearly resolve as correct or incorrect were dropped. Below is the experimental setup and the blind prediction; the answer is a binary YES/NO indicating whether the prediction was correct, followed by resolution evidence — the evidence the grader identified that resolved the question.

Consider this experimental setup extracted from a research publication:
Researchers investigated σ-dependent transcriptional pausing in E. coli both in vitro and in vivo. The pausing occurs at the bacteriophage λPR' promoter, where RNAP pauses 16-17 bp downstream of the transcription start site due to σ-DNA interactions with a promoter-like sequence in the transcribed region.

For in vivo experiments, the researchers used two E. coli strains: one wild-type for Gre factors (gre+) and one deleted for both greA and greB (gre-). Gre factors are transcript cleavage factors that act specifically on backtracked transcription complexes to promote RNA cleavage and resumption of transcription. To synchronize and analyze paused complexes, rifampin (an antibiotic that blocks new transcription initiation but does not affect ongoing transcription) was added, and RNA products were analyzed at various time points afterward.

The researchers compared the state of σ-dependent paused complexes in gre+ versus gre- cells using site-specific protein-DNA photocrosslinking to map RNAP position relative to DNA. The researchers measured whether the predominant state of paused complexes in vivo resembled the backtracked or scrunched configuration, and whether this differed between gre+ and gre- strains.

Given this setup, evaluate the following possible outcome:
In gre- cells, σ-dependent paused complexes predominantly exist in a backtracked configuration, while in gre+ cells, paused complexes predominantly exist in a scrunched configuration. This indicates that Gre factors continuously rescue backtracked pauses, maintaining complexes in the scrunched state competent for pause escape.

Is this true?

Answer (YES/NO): YES